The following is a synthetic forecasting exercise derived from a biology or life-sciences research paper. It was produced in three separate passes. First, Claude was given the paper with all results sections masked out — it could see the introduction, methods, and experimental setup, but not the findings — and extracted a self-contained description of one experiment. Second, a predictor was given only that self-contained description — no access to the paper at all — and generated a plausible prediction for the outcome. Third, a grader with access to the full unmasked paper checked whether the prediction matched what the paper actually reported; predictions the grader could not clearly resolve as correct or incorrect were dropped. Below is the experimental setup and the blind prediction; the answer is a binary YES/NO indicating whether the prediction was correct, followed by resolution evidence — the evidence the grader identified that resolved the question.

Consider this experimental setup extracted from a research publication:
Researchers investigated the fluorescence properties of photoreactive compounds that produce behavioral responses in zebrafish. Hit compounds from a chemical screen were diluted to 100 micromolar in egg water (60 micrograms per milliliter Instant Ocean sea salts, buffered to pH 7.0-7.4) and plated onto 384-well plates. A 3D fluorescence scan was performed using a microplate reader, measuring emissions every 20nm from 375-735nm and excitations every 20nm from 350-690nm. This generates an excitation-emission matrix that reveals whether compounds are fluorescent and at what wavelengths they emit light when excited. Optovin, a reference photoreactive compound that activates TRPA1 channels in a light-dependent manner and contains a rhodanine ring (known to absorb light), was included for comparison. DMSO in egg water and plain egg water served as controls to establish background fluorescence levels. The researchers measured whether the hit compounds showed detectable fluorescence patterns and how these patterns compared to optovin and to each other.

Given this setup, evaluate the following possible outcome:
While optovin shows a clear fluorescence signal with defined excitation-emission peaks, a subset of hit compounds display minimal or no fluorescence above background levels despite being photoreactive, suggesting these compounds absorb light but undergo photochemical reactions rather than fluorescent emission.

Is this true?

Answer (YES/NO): NO